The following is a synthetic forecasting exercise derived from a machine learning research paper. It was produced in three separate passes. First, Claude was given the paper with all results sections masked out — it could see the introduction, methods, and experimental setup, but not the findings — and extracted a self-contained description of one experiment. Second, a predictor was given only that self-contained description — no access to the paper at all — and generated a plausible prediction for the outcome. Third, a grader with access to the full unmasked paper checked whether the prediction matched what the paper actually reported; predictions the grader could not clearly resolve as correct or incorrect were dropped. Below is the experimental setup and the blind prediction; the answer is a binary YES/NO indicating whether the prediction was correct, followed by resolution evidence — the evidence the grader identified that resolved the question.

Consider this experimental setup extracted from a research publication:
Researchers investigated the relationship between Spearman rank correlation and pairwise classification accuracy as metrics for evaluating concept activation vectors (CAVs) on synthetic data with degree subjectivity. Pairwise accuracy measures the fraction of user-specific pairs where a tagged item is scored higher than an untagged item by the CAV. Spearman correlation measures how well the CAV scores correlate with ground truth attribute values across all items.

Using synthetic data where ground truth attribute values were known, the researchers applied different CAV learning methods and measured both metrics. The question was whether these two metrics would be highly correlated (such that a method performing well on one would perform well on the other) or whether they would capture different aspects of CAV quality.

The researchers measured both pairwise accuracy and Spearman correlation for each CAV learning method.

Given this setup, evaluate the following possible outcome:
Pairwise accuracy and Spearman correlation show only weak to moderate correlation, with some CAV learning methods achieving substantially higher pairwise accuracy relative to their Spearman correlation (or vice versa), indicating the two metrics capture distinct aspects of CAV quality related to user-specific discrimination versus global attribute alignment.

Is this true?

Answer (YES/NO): NO